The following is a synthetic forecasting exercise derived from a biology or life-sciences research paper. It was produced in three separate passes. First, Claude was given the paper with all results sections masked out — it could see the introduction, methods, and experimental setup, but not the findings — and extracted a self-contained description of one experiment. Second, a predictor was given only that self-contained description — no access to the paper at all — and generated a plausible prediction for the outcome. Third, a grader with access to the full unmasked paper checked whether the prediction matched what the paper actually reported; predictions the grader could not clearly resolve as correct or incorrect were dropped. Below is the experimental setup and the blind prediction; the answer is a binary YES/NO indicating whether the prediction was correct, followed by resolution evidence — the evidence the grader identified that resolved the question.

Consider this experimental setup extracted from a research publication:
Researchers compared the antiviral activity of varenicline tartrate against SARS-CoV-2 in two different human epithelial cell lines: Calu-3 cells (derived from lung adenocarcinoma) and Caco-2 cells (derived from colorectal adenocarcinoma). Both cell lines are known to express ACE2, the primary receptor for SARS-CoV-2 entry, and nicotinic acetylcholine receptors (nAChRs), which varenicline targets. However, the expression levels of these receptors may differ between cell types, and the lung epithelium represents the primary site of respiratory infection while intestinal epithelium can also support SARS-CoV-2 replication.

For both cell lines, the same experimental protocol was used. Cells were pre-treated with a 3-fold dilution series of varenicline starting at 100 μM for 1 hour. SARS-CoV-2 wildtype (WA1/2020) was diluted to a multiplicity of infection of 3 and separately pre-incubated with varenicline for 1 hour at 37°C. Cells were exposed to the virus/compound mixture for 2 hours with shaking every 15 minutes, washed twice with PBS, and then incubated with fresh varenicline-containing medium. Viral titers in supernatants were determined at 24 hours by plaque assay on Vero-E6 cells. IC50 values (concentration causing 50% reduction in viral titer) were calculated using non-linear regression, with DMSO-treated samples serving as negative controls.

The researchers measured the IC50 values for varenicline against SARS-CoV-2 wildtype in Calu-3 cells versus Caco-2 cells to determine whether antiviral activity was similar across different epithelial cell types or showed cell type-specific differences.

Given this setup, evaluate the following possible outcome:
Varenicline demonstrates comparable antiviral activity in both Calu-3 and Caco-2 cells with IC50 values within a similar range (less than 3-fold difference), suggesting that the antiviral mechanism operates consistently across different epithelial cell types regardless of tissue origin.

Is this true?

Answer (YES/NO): YES